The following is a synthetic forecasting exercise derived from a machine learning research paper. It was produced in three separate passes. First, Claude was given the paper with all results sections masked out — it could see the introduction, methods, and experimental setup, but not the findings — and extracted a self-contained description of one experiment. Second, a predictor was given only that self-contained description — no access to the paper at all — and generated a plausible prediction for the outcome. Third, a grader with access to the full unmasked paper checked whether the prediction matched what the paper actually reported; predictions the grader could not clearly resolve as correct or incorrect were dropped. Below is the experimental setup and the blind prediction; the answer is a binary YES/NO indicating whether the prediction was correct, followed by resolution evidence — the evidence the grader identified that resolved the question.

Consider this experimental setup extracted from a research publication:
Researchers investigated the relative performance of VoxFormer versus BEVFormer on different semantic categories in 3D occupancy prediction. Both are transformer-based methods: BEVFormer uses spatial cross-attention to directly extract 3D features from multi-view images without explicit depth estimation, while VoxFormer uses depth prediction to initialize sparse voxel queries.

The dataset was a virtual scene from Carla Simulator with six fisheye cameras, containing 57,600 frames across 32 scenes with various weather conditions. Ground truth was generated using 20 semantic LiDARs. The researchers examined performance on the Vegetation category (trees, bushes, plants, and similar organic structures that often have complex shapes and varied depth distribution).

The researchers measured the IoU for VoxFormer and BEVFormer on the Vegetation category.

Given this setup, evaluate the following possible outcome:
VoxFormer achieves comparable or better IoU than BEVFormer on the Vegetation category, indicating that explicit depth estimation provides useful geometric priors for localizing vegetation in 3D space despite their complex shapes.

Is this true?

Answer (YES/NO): YES